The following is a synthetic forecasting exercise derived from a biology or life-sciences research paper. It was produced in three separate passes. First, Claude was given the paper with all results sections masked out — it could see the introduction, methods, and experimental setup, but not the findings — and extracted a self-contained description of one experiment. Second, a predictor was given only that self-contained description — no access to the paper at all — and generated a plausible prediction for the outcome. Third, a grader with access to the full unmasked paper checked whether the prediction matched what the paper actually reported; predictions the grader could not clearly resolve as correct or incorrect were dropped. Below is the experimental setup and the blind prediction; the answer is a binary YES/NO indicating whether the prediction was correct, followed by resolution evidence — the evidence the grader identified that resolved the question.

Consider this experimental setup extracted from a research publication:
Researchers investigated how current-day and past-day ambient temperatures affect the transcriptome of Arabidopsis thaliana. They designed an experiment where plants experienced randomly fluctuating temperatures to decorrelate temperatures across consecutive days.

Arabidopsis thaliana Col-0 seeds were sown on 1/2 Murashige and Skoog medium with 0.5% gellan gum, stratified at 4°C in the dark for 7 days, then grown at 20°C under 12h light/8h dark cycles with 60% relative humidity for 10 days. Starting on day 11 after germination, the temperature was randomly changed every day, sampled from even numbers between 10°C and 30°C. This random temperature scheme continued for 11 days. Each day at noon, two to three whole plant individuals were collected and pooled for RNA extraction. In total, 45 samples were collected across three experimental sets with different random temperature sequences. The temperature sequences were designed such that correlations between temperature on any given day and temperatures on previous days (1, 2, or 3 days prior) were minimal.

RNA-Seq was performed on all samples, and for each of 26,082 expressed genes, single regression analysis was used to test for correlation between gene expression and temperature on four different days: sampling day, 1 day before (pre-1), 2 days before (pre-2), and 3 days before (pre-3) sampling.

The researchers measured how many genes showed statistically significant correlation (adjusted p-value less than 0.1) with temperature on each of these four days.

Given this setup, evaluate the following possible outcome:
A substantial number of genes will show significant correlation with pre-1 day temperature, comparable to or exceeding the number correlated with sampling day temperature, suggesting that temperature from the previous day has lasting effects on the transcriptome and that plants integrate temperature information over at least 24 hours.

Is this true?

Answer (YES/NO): NO